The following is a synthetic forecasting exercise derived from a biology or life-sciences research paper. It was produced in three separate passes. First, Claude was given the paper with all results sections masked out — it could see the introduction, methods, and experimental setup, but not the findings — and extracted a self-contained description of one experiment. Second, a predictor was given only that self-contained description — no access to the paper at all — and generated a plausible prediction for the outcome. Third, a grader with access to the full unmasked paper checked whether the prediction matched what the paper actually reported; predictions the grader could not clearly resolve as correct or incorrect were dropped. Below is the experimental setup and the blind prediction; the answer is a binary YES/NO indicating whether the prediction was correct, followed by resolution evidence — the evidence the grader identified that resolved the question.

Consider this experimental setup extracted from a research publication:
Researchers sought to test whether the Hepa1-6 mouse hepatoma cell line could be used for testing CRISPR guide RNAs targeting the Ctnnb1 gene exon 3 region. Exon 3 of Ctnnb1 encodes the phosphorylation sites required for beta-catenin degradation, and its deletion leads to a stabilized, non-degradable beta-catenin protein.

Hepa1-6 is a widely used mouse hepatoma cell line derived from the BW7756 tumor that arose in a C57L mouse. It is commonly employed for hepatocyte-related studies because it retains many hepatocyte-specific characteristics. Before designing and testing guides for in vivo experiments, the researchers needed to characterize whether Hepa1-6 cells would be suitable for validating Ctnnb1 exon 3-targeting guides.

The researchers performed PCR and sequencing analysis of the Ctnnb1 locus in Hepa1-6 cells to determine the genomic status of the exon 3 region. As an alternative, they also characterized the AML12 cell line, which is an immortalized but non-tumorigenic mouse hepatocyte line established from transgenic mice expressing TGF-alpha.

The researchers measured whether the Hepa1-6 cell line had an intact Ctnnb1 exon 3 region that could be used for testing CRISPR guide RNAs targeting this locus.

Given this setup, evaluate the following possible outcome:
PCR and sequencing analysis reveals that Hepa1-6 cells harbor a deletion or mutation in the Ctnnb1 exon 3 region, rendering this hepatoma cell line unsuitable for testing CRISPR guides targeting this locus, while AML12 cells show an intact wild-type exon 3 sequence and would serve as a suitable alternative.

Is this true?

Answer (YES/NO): YES